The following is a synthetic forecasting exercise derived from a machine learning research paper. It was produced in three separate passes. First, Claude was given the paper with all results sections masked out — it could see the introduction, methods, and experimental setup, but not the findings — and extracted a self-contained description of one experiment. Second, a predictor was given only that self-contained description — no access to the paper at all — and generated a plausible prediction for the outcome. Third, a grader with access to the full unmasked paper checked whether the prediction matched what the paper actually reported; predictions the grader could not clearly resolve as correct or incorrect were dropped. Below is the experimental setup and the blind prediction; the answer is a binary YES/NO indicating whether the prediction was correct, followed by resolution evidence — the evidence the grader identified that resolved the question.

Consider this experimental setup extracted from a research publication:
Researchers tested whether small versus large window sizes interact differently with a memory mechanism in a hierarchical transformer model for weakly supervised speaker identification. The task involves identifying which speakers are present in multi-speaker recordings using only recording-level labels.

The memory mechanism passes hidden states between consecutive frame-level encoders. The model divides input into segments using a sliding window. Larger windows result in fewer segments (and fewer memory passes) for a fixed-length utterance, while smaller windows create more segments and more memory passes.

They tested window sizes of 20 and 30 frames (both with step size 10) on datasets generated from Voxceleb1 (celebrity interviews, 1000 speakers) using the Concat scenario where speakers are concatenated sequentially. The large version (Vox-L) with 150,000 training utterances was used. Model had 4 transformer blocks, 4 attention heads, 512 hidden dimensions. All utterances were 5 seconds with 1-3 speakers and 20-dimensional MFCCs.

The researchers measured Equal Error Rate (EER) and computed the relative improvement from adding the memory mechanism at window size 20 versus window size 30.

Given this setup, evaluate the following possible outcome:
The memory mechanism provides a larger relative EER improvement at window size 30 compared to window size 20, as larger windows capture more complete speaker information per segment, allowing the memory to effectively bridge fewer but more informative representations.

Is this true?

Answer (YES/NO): YES